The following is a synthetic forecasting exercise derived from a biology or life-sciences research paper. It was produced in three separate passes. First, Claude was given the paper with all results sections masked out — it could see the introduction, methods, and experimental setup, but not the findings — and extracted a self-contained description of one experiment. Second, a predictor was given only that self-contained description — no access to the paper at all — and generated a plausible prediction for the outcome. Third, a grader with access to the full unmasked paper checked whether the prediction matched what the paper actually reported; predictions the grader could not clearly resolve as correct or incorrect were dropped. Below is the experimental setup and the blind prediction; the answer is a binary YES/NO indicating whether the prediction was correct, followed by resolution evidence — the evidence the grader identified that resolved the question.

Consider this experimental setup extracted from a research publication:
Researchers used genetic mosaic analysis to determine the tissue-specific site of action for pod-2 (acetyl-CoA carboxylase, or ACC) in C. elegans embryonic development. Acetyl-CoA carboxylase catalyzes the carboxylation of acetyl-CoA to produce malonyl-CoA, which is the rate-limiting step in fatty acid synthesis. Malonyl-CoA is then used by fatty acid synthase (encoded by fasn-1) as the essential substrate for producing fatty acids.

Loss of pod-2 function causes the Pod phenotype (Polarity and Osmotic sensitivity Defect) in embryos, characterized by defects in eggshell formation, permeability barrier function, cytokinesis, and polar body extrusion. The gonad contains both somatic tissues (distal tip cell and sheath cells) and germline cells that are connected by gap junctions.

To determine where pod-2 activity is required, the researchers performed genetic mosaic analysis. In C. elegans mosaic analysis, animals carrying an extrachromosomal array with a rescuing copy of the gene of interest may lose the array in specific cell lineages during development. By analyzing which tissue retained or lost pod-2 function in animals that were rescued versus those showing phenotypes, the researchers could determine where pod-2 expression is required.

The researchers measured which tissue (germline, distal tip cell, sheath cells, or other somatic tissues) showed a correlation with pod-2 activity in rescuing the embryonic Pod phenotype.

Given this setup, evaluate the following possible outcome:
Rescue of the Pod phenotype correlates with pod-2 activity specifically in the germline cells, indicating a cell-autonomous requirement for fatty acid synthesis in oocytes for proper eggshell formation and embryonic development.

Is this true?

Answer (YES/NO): NO